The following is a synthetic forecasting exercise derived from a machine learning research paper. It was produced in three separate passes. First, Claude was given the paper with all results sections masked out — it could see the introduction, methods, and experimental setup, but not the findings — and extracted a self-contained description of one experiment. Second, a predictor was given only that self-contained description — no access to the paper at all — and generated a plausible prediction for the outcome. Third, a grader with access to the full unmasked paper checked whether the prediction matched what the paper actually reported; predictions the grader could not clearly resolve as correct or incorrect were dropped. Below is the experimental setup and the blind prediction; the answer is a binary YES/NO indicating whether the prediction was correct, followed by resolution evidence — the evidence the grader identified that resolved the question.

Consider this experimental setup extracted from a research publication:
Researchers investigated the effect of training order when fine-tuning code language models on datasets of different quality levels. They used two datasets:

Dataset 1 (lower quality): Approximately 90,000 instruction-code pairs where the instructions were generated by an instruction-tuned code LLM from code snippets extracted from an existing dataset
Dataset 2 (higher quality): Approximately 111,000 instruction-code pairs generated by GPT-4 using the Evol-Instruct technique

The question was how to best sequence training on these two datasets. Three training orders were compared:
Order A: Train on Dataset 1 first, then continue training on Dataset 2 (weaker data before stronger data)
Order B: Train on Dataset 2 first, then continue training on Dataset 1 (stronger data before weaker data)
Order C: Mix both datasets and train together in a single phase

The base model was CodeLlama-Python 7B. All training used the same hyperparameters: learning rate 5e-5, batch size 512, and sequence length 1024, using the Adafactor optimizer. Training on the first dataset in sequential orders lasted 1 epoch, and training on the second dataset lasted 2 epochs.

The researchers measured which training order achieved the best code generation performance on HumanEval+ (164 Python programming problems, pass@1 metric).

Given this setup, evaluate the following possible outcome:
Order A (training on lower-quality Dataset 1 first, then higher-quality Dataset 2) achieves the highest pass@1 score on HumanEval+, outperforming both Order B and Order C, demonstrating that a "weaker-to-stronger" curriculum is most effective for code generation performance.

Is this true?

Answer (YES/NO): YES